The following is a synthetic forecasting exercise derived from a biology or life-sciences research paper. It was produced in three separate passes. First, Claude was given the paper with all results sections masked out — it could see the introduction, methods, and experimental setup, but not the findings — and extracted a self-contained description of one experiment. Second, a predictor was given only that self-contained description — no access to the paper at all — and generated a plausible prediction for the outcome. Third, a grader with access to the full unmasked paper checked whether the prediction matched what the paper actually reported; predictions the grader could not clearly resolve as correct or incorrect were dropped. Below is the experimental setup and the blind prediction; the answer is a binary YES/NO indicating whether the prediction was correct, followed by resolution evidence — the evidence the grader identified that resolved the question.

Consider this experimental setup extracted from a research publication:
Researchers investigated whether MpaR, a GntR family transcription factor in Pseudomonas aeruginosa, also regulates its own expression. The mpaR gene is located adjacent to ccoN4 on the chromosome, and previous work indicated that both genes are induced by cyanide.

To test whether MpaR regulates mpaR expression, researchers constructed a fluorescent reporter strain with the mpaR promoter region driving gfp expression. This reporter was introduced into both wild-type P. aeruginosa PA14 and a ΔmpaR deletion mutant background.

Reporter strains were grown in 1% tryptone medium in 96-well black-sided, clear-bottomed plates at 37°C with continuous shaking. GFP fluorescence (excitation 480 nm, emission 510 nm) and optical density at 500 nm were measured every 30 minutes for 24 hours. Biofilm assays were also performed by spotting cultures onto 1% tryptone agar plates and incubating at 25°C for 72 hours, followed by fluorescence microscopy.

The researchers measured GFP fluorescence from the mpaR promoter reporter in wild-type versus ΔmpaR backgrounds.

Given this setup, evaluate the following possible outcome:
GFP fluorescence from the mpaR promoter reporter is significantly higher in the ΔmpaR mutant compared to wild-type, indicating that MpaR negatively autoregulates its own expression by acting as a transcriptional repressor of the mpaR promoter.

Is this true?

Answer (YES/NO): NO